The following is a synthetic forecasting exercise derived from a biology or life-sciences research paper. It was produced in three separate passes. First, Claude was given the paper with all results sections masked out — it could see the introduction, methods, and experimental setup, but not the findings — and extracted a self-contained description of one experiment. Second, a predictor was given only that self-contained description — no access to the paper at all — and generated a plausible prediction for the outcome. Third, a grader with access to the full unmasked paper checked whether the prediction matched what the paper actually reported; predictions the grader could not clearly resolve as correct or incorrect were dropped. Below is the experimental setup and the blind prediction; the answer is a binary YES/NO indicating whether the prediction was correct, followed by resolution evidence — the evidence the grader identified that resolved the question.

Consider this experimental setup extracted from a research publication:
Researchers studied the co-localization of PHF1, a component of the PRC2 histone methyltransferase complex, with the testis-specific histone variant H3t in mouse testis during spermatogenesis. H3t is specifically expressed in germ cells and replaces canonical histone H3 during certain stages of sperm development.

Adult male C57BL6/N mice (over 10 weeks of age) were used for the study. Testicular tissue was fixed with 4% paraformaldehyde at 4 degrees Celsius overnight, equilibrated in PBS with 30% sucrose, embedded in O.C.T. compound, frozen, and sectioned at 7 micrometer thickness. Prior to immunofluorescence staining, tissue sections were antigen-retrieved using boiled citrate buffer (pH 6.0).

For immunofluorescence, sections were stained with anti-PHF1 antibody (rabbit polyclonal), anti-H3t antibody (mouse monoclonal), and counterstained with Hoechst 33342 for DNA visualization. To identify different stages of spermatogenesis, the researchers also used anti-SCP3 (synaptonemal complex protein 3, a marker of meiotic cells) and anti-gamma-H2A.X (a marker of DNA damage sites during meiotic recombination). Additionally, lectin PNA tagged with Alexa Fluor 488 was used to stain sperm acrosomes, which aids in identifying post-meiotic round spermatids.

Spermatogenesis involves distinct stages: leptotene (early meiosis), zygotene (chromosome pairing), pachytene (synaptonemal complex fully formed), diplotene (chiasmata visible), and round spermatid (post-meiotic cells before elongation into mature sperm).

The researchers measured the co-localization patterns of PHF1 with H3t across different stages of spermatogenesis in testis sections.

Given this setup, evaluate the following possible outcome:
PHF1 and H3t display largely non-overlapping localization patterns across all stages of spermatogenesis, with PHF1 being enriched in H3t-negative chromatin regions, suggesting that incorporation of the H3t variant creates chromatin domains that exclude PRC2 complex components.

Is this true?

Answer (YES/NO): NO